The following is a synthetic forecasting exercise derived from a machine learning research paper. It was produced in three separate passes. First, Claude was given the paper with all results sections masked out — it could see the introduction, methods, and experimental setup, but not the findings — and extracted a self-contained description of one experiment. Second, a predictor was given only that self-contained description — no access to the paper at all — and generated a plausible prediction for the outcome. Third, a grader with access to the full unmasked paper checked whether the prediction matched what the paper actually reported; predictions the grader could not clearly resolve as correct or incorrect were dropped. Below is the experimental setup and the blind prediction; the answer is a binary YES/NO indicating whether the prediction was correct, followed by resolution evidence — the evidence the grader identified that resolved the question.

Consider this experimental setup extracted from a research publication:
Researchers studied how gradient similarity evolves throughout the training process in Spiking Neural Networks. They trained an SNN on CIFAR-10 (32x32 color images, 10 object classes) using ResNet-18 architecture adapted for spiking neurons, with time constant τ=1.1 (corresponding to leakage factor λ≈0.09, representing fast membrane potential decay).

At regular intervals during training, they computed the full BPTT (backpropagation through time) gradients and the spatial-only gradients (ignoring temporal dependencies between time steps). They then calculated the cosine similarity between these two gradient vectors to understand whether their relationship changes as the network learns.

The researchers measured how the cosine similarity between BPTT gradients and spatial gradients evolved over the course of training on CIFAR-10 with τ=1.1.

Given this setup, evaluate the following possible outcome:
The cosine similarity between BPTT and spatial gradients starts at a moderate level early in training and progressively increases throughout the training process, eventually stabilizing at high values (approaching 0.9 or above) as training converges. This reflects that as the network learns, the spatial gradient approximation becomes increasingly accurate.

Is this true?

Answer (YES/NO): NO